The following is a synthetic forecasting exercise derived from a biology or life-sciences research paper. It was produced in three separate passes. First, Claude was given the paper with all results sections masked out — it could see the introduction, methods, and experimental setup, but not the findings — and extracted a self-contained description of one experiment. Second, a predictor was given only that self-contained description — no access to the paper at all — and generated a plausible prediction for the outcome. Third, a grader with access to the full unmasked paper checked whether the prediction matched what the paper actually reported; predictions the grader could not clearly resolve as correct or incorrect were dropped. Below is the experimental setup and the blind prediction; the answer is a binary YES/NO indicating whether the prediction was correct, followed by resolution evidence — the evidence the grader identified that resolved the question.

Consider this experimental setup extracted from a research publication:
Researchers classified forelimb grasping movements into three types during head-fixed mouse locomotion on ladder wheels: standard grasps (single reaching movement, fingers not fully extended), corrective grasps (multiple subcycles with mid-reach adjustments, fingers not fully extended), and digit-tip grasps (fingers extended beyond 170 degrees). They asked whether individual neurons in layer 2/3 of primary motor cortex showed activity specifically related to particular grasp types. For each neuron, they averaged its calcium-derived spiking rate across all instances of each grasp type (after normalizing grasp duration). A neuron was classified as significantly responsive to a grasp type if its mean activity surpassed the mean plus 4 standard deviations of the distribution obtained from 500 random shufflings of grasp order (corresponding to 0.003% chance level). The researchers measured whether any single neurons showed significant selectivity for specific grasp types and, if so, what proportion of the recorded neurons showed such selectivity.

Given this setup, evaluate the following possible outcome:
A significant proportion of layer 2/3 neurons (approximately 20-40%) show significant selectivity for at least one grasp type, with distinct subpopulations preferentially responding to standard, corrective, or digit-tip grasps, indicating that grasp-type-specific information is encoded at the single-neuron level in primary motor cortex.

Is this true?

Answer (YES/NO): NO